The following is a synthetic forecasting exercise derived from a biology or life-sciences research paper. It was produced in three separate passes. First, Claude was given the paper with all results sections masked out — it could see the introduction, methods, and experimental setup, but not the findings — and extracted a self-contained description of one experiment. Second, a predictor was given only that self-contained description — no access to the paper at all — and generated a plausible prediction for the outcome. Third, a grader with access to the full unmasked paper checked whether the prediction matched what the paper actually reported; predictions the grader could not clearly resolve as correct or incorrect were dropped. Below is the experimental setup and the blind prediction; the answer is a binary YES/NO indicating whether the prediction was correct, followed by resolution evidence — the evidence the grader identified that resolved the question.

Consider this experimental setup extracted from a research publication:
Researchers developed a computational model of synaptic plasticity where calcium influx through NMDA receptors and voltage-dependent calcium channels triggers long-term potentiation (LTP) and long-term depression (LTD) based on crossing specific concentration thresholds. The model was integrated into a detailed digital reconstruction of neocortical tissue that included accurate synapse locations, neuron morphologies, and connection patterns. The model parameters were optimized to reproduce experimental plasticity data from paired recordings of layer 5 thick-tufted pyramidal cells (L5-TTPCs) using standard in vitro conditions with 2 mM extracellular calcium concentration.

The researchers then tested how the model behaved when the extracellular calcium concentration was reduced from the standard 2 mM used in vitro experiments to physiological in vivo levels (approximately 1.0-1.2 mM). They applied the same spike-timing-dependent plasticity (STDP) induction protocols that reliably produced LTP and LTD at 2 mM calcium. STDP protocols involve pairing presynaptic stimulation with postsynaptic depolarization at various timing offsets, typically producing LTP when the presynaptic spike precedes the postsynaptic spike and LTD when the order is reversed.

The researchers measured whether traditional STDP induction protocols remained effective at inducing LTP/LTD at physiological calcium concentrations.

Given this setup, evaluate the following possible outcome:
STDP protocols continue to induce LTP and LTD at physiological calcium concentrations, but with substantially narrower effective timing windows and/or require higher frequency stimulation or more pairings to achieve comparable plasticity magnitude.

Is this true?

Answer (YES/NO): NO